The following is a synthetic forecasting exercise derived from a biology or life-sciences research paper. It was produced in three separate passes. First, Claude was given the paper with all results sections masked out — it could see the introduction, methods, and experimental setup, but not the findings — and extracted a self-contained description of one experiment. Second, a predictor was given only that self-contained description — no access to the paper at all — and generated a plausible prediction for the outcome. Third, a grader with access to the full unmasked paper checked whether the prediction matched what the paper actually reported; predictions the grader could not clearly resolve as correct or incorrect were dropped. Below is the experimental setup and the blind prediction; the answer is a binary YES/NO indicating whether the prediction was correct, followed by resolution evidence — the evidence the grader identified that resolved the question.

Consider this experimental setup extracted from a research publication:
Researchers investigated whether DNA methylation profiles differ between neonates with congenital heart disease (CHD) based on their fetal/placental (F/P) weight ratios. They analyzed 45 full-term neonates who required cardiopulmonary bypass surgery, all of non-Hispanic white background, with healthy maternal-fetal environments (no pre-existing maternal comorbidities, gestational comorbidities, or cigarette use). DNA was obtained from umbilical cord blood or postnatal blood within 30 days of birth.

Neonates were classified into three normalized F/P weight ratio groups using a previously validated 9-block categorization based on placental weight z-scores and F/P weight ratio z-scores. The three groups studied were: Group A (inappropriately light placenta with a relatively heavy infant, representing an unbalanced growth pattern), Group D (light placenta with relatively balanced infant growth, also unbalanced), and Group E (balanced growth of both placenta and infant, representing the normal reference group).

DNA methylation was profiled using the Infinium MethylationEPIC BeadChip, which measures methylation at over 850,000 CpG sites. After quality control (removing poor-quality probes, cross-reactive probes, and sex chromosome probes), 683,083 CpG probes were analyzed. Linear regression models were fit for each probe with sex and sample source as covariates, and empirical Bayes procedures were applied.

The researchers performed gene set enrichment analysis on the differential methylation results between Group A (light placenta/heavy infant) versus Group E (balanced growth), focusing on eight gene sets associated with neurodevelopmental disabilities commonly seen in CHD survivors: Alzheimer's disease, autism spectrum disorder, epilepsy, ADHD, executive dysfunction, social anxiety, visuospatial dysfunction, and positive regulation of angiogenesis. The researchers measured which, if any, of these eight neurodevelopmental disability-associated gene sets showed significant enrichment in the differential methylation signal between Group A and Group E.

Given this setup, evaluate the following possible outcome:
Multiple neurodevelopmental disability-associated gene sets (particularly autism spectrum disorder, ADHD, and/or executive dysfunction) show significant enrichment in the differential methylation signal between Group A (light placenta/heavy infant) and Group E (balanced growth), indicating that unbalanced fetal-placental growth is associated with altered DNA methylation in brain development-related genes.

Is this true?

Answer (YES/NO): YES